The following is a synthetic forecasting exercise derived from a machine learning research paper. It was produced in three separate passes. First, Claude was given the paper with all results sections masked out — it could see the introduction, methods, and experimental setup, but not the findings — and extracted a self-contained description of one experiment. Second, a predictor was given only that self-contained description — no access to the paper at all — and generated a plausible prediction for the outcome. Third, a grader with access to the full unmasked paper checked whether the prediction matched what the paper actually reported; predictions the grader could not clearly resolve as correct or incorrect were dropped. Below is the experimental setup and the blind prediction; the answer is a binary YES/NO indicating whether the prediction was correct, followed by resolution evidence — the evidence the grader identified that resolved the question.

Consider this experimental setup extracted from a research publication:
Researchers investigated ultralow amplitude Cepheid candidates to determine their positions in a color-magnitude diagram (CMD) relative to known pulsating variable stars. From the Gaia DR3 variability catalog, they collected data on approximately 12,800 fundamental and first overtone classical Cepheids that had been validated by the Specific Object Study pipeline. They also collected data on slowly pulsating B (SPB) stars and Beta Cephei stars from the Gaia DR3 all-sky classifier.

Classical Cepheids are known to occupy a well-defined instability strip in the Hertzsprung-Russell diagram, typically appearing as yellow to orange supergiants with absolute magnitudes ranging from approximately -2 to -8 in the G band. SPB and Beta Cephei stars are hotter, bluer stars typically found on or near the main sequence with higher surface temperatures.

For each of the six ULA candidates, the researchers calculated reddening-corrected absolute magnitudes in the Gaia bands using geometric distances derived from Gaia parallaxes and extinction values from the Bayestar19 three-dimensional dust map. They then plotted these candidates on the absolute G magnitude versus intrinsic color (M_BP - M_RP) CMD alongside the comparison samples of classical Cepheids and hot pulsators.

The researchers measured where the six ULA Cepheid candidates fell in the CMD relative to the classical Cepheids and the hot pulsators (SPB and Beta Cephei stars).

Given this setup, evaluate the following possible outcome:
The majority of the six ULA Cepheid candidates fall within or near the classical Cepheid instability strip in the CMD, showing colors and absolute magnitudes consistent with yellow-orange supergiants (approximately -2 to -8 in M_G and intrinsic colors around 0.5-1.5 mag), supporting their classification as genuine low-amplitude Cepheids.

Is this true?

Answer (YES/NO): NO